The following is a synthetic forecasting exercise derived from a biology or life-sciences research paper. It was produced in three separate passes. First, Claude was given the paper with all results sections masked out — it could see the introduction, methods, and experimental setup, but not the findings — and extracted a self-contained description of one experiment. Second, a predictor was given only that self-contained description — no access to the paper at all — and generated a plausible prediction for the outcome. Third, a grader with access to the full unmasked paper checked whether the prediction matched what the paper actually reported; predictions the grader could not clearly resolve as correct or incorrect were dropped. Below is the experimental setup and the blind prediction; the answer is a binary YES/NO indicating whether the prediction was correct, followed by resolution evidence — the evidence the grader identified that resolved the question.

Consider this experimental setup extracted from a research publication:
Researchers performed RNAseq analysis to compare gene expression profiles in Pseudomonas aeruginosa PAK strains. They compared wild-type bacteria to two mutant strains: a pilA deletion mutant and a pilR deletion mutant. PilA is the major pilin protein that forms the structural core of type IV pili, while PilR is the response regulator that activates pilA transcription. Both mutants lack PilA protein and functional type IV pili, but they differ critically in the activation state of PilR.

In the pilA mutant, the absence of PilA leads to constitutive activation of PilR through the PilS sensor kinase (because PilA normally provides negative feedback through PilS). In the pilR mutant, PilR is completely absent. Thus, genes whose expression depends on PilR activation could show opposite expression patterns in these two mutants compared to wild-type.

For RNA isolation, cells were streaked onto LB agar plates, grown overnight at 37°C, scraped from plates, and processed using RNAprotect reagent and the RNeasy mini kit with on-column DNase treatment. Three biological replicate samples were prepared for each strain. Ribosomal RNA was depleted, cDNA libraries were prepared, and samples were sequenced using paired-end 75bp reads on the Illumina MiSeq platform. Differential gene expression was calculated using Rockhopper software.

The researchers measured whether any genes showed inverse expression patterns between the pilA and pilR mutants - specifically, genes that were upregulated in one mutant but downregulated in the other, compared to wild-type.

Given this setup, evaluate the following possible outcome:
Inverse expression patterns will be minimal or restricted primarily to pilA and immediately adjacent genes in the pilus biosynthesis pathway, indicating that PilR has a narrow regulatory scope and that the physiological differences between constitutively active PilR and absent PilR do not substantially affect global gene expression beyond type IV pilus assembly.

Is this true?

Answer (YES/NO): NO